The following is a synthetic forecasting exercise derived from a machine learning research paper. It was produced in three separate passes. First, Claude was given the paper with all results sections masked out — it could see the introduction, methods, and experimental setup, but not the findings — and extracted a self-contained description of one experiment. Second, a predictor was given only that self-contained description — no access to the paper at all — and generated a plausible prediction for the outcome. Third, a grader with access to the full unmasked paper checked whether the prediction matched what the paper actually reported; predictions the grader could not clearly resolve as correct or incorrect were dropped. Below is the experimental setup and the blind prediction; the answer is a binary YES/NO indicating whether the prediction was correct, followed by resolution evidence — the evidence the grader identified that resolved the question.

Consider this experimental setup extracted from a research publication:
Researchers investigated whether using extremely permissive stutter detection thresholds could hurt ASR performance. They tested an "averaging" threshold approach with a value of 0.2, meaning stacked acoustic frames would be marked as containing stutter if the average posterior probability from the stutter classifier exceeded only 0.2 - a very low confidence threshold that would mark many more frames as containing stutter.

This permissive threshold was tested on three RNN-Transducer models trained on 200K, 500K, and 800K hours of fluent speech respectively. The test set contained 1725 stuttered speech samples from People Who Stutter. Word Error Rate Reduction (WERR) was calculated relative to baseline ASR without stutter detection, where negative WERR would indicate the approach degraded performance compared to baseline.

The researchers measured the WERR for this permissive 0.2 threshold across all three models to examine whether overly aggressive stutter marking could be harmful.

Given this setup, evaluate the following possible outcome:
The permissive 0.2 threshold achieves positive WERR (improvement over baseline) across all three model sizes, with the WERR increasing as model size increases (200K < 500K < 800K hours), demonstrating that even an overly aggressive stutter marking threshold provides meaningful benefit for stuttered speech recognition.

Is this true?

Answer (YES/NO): NO